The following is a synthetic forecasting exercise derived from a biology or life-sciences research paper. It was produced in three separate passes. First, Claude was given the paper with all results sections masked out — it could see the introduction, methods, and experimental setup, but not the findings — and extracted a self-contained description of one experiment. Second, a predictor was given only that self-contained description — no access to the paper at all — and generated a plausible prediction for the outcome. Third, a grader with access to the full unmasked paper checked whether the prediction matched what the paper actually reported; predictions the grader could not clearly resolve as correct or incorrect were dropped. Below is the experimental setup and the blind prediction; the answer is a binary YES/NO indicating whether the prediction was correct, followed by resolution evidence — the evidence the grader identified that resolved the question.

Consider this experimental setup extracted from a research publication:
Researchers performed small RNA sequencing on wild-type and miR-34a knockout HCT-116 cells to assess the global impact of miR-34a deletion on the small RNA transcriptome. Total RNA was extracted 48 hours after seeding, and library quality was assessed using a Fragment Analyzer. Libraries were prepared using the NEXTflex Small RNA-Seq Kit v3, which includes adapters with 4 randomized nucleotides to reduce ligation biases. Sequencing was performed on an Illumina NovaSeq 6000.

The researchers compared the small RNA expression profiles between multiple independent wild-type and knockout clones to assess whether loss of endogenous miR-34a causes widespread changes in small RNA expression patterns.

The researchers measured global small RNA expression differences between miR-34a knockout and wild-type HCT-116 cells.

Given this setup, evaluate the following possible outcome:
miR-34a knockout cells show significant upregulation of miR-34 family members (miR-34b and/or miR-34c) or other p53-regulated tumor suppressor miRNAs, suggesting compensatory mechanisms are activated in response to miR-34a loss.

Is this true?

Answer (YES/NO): NO